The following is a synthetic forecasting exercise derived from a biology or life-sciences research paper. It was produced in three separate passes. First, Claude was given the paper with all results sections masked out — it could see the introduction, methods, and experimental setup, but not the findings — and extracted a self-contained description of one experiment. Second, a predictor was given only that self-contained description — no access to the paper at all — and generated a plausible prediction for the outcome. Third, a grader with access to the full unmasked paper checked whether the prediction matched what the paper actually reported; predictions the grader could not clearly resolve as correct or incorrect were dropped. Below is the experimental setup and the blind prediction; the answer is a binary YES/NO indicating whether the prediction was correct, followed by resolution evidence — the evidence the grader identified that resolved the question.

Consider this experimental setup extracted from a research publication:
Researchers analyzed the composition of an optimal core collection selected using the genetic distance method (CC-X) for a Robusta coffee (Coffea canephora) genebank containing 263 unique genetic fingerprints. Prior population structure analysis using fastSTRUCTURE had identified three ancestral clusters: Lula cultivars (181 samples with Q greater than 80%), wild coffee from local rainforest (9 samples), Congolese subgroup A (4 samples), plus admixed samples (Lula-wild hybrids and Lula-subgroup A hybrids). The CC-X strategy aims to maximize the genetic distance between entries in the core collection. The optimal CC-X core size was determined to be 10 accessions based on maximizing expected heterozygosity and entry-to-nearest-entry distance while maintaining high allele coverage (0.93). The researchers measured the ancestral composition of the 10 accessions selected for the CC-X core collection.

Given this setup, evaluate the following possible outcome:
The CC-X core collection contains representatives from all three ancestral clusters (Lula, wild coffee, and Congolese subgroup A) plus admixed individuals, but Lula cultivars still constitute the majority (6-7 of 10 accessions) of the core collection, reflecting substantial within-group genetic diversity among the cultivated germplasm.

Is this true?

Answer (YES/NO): NO